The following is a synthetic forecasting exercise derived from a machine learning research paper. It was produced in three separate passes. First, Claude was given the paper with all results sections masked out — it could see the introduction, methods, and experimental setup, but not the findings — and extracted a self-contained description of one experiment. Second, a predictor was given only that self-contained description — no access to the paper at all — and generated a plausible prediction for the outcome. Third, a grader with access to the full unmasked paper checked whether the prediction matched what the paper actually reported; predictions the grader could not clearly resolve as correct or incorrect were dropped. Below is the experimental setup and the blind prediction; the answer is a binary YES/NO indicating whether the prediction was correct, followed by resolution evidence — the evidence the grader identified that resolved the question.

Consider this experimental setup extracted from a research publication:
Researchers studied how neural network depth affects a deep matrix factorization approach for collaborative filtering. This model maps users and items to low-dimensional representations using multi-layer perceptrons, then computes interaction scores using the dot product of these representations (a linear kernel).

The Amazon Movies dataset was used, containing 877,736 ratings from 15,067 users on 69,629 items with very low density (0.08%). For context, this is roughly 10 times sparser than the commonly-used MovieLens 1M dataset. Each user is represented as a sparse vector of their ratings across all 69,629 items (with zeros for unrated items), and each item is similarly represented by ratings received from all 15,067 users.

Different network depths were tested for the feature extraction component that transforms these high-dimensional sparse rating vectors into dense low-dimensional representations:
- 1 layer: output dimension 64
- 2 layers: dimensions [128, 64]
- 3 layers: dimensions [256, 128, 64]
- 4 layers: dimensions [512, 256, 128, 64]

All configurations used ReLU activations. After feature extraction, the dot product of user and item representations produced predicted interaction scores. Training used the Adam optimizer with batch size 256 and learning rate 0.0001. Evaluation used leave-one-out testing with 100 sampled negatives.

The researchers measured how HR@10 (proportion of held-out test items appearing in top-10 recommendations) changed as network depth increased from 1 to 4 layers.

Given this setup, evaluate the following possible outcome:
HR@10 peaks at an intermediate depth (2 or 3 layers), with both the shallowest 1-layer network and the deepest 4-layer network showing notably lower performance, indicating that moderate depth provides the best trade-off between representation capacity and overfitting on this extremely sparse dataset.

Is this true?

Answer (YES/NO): YES